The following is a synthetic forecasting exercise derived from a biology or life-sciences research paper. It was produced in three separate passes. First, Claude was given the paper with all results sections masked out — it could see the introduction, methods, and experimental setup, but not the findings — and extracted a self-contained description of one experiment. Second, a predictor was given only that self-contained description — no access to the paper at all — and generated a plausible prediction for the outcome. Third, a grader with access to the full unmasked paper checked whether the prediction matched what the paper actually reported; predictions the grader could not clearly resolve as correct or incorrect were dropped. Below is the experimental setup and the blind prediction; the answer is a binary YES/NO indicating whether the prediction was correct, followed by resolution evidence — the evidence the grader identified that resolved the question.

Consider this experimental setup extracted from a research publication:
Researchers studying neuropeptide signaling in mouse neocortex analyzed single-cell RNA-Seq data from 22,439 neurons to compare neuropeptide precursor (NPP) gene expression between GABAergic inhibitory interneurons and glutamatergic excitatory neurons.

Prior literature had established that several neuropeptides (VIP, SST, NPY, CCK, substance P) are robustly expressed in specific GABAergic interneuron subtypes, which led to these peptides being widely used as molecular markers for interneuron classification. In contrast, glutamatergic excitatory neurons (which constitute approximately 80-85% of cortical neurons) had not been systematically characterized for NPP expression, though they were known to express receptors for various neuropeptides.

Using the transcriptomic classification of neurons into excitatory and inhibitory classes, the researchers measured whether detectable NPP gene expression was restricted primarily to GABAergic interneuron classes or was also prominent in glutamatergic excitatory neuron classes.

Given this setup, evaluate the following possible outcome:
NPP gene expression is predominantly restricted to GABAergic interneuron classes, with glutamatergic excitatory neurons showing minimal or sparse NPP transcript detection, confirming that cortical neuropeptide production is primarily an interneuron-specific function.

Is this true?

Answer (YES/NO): NO